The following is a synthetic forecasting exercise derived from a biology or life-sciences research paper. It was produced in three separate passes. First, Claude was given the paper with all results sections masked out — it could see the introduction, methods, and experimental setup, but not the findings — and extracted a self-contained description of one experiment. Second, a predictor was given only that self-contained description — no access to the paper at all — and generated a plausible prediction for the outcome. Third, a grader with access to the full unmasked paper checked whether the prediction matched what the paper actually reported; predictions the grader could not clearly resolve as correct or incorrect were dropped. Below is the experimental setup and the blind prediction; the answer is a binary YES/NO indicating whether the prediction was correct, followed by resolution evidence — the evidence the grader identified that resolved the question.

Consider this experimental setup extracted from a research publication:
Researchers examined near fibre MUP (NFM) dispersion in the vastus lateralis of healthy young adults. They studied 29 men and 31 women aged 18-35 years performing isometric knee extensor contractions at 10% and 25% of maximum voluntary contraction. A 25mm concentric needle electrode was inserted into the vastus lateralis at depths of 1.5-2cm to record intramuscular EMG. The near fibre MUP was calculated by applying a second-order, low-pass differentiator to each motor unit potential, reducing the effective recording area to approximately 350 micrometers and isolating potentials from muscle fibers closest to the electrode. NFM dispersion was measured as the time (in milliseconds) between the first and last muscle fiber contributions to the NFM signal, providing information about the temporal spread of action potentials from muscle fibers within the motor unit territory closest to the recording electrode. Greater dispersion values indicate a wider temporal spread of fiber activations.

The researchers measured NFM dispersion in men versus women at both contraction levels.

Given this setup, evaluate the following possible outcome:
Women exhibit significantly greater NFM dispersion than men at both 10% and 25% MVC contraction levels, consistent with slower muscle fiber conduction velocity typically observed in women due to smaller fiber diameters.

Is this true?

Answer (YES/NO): NO